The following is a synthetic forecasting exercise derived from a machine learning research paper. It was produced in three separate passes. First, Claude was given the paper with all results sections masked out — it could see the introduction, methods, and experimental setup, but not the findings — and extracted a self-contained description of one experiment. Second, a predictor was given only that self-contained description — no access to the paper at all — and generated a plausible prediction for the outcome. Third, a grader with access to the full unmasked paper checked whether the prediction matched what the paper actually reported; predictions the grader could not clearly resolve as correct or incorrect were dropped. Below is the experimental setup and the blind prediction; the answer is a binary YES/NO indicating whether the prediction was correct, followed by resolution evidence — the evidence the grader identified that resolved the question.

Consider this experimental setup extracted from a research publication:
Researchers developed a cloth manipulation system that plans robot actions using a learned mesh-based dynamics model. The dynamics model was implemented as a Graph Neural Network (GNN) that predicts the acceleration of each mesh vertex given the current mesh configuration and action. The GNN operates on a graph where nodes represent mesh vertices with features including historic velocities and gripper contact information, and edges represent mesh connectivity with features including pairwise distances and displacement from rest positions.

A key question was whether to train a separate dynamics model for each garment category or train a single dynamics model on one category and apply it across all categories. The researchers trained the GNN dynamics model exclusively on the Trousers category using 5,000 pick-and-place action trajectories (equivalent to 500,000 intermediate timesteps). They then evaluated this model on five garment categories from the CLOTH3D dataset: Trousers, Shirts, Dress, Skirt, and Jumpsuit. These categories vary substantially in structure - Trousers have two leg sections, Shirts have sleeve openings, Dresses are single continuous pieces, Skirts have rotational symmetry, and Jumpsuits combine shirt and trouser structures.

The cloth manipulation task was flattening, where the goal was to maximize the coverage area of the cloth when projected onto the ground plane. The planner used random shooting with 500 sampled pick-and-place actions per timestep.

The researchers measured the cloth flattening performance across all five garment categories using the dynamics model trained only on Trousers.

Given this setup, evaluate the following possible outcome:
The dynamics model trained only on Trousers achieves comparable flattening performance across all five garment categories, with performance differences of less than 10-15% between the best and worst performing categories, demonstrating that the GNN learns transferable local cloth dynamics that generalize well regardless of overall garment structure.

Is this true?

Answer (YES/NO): NO